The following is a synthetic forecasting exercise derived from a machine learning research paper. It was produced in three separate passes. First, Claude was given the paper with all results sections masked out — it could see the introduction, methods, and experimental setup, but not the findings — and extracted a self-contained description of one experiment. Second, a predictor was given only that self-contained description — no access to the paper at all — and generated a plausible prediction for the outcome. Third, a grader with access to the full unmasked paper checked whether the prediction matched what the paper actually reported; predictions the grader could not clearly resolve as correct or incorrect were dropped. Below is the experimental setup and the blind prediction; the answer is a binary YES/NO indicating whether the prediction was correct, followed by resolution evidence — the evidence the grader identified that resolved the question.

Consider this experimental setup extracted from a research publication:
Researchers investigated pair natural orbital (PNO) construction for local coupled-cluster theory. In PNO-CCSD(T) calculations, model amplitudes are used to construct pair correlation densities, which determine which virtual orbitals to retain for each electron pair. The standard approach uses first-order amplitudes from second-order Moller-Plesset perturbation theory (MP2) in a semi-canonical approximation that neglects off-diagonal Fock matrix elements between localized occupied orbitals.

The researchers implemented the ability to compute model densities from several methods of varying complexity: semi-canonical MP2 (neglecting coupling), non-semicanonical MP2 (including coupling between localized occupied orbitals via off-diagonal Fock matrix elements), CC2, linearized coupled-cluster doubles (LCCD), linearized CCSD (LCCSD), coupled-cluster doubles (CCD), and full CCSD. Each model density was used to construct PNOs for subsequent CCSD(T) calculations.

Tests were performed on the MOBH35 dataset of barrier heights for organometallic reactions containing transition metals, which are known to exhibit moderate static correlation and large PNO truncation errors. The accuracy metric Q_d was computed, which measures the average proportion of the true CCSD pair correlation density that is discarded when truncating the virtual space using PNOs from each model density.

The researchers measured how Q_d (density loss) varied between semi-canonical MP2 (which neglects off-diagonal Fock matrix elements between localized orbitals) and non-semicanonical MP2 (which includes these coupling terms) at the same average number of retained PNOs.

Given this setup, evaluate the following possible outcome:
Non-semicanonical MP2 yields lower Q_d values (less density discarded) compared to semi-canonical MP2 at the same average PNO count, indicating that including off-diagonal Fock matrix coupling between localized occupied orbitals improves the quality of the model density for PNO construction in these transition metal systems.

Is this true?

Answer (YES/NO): YES